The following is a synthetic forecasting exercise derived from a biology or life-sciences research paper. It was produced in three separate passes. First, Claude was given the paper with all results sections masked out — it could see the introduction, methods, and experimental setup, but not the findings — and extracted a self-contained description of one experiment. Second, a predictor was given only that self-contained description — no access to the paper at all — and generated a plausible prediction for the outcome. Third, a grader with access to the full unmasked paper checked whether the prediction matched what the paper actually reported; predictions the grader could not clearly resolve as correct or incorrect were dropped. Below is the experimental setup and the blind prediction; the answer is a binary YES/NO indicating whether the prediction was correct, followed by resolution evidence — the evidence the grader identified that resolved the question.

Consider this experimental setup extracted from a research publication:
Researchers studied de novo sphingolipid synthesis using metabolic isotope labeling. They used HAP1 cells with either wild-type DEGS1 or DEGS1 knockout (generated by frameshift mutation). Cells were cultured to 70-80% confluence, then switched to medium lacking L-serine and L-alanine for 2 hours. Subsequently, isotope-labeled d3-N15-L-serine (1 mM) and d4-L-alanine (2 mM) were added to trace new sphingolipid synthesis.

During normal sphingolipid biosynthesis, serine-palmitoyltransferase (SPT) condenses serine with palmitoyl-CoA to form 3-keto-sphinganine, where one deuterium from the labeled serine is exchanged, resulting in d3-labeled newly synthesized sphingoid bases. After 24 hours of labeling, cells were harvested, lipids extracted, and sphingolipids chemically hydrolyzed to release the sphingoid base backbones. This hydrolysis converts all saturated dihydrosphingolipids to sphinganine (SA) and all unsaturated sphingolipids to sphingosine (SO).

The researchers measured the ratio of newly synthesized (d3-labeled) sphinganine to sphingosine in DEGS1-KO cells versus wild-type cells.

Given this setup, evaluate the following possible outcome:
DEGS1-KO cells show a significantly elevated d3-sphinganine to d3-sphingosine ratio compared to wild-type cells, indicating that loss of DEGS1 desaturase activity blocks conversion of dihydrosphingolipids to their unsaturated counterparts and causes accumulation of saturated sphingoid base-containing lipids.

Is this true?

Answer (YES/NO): YES